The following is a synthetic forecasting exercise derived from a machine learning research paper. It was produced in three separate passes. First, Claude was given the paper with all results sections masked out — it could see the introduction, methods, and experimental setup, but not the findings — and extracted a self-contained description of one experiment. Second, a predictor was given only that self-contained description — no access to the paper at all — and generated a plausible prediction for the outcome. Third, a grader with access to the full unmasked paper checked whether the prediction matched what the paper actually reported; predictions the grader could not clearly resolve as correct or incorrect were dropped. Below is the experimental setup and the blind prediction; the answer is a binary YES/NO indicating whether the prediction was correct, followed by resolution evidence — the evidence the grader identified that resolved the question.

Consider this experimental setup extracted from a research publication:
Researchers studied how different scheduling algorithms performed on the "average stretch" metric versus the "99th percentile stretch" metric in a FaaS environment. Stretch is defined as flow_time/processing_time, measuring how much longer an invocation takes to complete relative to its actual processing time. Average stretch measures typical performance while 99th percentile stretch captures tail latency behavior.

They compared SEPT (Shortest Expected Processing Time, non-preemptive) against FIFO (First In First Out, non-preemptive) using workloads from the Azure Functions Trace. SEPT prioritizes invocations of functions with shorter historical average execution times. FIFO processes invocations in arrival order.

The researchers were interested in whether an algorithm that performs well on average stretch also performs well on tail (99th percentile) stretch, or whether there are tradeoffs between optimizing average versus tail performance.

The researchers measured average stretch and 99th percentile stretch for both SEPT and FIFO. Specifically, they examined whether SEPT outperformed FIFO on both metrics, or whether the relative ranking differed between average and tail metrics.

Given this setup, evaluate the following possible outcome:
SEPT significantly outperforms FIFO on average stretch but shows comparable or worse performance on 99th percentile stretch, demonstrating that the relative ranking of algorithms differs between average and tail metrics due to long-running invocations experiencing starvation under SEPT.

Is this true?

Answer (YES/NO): NO